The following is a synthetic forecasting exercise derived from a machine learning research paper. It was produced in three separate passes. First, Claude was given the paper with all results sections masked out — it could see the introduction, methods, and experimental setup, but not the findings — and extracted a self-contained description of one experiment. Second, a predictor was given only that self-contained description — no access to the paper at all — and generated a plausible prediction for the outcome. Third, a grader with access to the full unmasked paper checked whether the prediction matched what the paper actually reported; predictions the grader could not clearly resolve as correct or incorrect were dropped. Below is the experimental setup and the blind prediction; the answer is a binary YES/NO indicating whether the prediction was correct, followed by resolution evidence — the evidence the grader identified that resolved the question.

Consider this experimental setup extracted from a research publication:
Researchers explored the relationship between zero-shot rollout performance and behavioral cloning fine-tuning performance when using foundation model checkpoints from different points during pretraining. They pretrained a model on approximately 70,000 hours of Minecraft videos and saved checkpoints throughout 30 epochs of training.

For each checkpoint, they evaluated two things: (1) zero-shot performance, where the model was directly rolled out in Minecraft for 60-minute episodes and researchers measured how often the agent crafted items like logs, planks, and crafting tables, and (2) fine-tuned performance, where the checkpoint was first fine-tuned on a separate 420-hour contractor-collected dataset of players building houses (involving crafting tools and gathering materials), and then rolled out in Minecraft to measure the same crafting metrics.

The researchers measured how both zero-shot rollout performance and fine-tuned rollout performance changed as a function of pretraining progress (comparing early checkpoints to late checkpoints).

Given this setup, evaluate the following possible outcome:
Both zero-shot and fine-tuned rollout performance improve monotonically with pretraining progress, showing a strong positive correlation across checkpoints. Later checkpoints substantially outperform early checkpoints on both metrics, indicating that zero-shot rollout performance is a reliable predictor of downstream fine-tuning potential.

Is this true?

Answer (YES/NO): NO